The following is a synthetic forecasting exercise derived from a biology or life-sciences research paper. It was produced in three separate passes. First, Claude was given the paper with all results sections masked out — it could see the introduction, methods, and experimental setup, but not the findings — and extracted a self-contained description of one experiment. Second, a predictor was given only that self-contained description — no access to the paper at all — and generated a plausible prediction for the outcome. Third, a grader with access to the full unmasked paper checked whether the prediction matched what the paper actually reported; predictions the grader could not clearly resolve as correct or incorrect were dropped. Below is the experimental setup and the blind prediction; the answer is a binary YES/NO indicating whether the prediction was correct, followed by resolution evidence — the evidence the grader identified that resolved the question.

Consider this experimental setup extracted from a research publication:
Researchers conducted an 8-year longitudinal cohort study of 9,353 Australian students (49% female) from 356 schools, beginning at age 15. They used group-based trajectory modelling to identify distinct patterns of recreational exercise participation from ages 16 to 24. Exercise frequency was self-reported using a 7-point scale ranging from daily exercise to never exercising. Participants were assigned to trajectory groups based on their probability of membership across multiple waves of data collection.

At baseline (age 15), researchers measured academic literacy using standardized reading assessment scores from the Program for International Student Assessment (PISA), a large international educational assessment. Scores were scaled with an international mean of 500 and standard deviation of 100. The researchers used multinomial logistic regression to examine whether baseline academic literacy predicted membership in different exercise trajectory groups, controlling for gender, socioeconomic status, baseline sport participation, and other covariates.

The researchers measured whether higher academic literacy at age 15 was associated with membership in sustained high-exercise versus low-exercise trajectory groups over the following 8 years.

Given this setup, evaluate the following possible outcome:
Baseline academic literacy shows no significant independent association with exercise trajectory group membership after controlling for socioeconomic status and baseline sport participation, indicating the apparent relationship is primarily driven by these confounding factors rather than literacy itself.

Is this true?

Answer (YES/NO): NO